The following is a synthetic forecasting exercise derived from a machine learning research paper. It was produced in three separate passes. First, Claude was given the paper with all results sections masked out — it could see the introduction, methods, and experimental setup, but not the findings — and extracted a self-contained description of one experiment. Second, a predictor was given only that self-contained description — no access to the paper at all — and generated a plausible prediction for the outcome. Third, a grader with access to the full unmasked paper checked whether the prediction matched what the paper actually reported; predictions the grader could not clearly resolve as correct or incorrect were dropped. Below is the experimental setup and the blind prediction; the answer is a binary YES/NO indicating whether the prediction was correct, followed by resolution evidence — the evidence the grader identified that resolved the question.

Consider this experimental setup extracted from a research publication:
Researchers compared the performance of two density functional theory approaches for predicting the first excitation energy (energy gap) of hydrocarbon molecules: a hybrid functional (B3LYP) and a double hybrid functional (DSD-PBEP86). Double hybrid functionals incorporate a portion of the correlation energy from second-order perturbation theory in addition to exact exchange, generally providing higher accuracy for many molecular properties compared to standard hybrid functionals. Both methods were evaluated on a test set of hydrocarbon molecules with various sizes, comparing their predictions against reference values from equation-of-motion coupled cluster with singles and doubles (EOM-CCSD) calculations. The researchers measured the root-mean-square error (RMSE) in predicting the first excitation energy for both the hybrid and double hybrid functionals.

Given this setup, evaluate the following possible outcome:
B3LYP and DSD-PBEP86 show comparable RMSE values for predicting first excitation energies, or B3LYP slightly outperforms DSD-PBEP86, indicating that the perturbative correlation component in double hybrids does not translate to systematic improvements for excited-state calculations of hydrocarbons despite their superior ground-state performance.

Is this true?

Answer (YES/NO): NO